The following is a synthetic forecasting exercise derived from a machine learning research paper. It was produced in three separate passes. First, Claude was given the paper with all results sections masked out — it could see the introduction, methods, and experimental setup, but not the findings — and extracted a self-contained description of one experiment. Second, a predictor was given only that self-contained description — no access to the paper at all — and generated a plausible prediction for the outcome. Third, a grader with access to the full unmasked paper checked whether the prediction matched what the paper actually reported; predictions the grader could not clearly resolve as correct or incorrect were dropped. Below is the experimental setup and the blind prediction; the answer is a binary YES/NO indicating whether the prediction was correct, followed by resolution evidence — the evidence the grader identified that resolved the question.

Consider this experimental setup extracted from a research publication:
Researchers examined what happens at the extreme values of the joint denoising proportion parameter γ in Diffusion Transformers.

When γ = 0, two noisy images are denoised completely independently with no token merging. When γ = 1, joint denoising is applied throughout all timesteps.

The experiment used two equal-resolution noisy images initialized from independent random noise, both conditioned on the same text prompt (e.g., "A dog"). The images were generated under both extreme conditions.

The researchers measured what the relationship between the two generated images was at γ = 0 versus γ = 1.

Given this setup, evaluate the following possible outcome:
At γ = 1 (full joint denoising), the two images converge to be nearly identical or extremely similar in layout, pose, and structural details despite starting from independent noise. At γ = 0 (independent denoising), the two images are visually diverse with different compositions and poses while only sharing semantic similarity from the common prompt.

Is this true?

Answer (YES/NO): YES